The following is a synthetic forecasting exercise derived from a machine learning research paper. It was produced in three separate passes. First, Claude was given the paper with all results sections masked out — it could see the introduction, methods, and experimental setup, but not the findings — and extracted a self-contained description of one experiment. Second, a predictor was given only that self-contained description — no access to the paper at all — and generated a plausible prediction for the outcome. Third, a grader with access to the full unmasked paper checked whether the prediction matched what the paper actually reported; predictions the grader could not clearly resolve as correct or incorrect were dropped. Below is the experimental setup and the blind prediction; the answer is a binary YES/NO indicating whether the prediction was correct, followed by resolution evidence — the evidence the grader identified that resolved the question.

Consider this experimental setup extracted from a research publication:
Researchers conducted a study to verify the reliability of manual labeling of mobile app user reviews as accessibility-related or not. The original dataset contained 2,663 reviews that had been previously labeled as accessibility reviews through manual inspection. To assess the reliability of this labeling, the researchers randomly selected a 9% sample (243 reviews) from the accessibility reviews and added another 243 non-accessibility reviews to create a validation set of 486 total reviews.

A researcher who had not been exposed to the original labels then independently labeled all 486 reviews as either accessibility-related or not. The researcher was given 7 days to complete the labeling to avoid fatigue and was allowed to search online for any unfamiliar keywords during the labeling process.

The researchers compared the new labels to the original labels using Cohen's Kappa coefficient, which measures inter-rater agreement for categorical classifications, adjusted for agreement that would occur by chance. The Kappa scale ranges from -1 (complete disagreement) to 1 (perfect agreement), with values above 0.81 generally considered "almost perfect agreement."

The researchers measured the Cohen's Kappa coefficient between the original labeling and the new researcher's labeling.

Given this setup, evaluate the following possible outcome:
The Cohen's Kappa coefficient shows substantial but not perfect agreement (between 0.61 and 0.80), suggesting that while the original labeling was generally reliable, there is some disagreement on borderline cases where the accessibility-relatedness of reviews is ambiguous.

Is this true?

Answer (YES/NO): NO